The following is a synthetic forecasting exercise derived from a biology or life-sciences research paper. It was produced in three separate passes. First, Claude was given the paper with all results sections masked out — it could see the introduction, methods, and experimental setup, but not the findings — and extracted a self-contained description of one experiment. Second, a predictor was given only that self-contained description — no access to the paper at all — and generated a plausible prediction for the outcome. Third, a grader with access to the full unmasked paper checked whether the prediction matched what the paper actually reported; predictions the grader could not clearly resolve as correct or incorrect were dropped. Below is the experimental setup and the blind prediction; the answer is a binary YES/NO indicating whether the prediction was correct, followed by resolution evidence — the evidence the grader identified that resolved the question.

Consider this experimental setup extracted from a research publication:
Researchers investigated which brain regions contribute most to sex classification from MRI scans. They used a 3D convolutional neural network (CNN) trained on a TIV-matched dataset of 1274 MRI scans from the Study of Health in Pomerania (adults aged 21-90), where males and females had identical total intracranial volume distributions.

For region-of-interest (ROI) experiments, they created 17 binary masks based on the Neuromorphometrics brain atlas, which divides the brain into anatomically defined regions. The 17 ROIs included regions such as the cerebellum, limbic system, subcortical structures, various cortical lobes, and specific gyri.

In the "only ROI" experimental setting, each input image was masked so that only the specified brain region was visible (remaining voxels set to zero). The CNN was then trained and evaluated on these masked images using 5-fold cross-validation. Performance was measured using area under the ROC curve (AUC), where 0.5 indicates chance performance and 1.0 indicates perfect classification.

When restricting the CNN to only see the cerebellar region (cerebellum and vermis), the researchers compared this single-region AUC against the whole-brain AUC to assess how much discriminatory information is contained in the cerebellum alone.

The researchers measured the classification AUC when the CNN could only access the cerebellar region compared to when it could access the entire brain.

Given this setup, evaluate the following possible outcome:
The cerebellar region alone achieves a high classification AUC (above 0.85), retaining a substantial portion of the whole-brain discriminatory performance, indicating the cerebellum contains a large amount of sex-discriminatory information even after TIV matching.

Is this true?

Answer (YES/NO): NO